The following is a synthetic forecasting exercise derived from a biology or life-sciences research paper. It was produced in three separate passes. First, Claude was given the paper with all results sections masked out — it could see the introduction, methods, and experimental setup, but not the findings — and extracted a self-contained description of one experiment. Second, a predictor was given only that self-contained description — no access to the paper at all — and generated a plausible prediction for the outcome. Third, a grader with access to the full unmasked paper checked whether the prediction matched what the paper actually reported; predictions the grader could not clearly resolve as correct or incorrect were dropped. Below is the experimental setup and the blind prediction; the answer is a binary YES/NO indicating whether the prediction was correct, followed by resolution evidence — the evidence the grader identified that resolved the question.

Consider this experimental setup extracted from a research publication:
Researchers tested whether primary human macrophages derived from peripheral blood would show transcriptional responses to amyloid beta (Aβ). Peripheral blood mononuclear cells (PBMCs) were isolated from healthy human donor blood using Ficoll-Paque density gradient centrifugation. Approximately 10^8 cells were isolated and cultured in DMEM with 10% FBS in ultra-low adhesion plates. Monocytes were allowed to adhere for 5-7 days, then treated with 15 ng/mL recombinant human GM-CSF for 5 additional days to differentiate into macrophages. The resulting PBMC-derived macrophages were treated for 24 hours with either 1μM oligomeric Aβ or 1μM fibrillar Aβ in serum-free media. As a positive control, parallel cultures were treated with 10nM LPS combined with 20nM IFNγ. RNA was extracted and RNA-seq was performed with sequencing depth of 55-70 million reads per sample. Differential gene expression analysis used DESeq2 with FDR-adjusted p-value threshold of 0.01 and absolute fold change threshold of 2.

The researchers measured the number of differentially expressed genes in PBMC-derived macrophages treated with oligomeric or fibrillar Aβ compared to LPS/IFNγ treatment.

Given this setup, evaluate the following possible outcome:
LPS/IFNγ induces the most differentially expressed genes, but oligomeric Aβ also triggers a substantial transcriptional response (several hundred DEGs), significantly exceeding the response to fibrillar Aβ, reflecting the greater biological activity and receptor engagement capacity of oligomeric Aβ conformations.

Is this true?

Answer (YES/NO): NO